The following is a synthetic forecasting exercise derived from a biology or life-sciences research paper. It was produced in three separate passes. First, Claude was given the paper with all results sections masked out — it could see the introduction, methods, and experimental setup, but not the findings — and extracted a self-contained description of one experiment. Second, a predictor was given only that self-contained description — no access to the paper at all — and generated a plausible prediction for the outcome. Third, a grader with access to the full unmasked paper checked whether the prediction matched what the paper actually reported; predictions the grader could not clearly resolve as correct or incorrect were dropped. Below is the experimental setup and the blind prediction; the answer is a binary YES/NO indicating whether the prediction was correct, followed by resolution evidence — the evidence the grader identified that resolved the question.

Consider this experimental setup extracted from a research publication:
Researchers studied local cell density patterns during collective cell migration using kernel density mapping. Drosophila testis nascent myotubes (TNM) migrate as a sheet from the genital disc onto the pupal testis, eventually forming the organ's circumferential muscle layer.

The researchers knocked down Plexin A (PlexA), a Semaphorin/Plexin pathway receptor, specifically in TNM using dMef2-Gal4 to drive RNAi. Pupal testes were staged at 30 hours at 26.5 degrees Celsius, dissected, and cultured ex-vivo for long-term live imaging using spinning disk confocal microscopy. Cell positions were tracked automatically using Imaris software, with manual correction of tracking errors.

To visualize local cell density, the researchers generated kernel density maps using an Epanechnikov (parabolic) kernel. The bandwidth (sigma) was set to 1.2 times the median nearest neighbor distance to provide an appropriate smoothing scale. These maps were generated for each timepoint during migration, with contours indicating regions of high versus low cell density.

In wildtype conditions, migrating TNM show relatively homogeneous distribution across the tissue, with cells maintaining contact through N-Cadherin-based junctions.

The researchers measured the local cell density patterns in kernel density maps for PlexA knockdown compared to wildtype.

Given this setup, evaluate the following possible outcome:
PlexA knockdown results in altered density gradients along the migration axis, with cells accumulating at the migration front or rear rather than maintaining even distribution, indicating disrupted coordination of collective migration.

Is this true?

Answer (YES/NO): NO